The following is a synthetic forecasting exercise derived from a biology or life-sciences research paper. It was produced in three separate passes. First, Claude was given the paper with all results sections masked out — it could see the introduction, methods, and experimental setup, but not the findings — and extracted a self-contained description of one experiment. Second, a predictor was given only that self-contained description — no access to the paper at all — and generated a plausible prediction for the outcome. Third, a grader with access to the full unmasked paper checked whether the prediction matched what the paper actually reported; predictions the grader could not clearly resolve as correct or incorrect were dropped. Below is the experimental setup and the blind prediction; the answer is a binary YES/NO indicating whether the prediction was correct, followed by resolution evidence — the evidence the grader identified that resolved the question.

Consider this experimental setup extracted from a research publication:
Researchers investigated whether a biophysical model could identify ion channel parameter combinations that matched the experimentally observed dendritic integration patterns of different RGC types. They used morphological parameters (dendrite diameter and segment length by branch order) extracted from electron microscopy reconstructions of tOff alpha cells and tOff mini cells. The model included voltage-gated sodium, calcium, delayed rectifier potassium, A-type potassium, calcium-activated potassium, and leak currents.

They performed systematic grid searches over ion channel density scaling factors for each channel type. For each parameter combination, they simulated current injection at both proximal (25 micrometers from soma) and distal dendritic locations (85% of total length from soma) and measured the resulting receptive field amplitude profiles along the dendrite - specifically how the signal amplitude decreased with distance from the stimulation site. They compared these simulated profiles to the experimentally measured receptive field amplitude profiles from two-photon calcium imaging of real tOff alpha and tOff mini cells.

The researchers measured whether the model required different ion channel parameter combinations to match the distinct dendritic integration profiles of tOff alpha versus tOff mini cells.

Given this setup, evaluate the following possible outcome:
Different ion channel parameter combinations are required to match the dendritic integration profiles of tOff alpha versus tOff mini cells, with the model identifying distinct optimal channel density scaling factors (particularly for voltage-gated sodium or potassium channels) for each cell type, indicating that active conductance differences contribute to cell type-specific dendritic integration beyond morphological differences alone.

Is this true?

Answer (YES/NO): YES